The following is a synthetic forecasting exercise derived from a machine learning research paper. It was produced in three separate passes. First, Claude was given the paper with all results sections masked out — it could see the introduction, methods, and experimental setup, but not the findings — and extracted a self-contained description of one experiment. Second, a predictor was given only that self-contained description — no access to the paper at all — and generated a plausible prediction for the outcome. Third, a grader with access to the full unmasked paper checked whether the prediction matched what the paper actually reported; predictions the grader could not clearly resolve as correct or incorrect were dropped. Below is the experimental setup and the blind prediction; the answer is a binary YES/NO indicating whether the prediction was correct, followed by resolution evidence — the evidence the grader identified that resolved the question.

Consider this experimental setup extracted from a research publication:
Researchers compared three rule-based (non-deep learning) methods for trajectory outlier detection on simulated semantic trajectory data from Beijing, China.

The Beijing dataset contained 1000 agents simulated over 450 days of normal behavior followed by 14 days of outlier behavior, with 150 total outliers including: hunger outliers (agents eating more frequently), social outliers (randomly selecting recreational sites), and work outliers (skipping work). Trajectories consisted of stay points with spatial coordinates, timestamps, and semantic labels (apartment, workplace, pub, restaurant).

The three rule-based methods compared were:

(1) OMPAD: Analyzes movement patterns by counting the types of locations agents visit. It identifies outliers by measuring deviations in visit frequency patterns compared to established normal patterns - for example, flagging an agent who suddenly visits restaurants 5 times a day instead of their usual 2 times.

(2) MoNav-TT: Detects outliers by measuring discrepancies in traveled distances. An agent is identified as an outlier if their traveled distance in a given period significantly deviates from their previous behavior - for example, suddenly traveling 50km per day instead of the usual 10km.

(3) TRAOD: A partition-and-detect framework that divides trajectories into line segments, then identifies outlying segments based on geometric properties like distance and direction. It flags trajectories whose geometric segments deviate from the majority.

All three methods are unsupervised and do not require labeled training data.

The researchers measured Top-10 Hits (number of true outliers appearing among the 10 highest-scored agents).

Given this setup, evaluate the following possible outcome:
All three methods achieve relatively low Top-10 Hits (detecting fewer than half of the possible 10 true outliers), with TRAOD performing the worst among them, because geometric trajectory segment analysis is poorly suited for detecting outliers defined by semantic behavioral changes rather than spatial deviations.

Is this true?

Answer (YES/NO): YES